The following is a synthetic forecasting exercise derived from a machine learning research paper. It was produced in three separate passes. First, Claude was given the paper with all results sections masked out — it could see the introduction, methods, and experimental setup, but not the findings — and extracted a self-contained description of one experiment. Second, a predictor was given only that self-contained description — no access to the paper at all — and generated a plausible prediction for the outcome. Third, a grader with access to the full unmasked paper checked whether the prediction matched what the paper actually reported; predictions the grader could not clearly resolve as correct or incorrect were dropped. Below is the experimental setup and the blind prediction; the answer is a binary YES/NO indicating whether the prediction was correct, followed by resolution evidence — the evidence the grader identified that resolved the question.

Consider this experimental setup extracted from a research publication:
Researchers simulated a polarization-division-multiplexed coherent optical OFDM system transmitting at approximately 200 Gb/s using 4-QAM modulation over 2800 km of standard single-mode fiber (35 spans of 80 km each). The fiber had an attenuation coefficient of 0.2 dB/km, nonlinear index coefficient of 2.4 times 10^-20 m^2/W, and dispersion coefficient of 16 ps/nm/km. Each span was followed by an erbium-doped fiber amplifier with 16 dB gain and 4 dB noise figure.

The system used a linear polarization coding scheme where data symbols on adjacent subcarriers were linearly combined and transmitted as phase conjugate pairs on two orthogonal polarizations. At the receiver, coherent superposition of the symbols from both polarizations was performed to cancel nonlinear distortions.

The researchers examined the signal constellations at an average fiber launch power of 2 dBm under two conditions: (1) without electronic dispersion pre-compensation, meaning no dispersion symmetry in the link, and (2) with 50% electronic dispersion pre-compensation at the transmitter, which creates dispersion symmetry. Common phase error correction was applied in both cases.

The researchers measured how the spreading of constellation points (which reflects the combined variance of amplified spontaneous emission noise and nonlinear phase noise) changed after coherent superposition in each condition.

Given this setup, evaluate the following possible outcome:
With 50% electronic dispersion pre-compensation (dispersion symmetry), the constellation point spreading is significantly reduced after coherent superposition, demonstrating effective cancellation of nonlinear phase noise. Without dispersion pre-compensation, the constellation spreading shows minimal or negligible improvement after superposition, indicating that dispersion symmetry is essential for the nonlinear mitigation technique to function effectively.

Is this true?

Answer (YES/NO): NO